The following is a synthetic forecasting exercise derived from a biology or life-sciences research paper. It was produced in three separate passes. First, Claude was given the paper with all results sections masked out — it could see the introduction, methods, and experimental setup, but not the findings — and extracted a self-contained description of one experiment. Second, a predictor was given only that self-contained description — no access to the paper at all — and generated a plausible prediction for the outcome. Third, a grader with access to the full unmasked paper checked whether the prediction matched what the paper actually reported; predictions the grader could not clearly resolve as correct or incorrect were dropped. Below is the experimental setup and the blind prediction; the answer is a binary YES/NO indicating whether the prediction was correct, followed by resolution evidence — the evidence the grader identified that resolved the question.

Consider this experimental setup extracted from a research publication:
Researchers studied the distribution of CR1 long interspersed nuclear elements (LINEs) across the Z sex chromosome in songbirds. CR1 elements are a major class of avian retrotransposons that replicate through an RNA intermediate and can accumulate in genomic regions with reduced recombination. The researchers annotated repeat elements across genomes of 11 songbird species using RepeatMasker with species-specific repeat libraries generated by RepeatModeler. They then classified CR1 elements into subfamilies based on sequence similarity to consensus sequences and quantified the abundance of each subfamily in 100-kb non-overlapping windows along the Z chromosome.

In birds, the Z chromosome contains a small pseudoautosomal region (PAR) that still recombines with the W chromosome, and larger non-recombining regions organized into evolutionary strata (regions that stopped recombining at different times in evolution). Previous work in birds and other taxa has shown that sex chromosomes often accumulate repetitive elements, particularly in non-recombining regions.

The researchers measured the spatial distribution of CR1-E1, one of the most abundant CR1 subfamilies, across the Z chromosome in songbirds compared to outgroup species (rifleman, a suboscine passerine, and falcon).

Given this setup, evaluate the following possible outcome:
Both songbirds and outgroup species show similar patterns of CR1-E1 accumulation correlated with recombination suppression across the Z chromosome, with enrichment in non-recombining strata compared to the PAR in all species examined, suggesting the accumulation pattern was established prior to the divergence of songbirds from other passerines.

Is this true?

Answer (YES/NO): NO